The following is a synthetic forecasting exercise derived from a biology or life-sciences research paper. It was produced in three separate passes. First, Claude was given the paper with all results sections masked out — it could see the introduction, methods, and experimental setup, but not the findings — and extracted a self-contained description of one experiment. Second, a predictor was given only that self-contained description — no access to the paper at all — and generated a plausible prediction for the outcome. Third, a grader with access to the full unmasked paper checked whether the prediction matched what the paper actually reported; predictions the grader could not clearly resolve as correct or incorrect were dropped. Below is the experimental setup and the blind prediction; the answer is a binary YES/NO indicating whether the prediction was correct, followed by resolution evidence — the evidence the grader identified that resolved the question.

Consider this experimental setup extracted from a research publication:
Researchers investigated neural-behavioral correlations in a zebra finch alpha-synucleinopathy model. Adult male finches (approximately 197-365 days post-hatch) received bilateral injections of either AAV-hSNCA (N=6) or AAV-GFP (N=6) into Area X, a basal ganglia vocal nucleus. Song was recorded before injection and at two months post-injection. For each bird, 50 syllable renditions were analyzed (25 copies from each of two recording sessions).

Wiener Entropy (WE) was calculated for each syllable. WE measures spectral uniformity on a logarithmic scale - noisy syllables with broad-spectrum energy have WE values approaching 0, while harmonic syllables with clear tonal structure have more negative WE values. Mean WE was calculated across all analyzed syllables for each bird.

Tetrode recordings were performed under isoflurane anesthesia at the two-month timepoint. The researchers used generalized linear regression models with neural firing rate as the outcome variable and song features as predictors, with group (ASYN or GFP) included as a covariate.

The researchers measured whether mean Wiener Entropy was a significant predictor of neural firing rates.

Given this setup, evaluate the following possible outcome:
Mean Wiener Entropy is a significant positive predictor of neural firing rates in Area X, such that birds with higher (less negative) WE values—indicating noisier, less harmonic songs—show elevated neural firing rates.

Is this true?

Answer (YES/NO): NO